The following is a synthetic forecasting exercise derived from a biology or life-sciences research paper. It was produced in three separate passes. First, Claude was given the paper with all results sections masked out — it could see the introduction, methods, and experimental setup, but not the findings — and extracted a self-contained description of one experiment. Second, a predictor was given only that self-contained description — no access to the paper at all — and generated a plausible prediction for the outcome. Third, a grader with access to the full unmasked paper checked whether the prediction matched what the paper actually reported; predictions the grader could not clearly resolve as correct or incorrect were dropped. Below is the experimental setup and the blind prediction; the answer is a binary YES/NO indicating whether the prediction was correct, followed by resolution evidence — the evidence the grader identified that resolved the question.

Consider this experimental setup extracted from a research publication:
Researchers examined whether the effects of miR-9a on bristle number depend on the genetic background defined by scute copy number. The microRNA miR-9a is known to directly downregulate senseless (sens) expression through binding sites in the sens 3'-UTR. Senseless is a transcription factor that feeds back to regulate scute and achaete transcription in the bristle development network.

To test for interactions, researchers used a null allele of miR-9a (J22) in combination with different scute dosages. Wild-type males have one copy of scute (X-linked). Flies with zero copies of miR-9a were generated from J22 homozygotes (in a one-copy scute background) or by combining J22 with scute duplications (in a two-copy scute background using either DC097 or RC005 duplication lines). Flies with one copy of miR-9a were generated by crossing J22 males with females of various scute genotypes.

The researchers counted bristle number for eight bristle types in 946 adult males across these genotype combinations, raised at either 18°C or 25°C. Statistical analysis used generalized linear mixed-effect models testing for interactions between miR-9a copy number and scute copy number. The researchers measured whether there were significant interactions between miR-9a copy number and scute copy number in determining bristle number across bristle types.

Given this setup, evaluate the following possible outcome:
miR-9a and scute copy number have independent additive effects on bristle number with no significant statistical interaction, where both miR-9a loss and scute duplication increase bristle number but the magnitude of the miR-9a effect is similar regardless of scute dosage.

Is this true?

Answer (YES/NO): NO